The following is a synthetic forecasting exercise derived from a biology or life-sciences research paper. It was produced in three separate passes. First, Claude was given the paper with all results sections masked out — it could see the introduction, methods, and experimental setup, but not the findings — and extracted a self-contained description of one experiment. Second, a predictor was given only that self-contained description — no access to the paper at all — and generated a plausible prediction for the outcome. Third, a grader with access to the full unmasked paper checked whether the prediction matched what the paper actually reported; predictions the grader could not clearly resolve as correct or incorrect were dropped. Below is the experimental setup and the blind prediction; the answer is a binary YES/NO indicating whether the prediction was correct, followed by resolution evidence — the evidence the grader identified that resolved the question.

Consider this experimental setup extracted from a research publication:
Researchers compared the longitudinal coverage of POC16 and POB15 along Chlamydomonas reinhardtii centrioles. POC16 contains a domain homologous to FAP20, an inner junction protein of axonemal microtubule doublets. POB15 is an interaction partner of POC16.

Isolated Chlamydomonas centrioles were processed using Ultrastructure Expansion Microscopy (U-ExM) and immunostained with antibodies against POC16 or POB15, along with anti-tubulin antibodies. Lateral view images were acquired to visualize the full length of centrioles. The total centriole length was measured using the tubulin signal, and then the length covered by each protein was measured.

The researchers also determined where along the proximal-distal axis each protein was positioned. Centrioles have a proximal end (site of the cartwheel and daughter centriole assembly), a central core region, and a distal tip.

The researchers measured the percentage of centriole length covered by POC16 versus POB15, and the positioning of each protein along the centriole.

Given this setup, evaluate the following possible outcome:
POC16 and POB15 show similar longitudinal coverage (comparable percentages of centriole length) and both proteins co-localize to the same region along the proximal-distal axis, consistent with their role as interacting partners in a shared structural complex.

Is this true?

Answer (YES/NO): YES